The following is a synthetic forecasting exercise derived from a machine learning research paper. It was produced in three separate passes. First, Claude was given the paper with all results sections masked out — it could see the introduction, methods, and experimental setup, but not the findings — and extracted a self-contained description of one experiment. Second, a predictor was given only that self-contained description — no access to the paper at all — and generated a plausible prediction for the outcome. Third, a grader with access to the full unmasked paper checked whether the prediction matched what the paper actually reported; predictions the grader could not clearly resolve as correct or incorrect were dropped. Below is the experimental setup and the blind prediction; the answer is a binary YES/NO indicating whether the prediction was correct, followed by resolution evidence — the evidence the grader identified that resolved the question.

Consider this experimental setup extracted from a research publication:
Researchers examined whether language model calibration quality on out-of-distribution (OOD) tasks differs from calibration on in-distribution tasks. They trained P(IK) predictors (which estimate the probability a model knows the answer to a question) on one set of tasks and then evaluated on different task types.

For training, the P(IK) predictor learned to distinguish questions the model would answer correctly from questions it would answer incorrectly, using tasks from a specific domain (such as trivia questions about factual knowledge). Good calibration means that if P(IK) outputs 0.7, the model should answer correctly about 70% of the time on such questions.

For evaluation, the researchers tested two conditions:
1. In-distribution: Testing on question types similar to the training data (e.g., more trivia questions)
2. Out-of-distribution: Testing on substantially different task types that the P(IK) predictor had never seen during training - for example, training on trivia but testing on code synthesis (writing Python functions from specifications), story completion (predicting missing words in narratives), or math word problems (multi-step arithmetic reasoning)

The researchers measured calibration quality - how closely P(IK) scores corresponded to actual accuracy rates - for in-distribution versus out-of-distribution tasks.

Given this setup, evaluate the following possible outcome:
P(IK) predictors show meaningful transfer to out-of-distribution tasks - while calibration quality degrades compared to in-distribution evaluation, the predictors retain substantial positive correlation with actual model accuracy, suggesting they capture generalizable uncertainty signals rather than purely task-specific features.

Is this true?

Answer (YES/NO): YES